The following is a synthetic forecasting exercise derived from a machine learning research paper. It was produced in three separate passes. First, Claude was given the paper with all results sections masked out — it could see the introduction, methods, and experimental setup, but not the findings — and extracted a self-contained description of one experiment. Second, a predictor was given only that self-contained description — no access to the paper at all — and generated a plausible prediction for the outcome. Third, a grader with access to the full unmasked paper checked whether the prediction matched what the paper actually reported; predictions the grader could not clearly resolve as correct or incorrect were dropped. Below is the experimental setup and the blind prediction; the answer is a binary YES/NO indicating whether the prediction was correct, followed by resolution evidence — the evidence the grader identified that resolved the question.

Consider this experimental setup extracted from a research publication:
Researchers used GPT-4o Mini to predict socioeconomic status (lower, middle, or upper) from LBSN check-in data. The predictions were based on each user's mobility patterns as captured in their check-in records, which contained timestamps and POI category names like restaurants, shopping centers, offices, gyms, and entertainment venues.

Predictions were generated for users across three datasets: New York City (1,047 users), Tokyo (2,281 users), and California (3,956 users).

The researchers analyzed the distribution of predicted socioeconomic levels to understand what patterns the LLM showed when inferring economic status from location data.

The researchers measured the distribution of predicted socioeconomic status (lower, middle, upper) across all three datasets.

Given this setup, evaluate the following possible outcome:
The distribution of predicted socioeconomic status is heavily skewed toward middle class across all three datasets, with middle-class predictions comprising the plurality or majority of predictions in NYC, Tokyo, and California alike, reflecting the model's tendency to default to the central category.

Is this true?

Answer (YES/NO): YES